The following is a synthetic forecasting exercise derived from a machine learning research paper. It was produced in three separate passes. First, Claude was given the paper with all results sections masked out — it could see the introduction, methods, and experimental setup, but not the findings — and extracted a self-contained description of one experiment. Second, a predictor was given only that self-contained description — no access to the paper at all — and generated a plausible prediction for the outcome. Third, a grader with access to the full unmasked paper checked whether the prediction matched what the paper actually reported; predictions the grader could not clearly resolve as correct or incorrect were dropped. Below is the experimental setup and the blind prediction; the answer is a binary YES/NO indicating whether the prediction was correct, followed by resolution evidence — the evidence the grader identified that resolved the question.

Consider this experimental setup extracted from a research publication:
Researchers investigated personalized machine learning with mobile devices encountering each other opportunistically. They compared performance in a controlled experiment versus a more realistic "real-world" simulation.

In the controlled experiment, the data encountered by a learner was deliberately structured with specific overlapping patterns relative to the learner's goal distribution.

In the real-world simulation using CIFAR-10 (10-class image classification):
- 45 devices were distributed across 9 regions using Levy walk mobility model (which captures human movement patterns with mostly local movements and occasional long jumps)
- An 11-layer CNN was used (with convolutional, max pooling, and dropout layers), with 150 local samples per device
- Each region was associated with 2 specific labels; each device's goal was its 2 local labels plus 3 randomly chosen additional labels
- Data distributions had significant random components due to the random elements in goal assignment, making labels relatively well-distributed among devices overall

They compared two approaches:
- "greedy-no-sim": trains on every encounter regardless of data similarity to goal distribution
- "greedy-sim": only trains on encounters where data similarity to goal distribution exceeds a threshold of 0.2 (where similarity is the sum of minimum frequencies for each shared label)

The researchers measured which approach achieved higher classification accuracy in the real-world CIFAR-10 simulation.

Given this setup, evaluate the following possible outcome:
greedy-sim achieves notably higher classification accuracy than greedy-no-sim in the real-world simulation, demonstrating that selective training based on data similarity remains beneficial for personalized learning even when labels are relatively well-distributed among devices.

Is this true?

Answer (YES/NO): NO